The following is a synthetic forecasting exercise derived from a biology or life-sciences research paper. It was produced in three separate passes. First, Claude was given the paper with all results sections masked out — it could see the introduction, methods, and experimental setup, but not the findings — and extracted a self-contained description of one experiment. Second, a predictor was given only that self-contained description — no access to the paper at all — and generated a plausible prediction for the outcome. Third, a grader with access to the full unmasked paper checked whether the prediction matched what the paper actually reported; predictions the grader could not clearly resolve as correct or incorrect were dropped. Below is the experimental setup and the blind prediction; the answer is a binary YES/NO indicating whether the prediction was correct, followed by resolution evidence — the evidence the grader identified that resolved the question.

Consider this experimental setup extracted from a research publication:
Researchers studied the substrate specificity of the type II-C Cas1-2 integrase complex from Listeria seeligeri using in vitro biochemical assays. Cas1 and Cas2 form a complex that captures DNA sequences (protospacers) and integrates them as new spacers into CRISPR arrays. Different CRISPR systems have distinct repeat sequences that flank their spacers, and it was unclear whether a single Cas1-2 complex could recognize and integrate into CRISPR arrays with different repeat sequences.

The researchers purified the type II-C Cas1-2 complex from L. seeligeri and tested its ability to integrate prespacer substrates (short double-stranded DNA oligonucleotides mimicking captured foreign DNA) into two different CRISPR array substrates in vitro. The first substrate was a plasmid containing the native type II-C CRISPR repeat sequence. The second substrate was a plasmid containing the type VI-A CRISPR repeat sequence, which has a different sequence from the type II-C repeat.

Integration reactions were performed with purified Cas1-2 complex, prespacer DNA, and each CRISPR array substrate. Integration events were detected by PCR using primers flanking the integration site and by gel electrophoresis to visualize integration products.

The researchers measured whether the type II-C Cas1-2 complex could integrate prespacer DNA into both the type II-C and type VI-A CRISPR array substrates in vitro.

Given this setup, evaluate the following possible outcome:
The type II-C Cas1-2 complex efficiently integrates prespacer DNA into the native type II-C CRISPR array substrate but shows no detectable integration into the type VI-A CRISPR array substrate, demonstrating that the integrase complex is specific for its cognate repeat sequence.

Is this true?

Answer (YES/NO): NO